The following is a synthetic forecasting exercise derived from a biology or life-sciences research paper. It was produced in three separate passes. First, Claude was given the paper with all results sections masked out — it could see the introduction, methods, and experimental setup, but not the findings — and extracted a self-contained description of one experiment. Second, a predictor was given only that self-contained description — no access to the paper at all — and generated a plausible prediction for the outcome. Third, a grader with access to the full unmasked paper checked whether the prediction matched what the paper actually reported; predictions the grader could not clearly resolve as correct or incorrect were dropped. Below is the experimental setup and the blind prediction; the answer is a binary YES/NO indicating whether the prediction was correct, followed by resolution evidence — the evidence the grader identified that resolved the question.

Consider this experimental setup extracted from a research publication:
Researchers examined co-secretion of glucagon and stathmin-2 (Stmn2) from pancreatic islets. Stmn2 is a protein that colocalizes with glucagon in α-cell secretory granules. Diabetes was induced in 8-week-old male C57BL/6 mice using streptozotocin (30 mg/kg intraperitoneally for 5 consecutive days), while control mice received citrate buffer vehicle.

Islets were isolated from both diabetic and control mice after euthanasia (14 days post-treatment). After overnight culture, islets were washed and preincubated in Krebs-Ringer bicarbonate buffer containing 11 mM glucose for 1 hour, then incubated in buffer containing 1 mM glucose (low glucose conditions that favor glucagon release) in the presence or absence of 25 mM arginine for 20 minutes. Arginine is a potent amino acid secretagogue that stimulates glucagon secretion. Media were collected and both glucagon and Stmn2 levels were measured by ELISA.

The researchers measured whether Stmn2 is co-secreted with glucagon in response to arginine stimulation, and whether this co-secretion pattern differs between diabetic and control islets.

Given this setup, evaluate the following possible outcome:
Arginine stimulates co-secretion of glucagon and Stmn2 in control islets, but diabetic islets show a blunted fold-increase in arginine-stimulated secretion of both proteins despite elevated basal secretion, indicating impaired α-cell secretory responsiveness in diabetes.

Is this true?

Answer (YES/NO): NO